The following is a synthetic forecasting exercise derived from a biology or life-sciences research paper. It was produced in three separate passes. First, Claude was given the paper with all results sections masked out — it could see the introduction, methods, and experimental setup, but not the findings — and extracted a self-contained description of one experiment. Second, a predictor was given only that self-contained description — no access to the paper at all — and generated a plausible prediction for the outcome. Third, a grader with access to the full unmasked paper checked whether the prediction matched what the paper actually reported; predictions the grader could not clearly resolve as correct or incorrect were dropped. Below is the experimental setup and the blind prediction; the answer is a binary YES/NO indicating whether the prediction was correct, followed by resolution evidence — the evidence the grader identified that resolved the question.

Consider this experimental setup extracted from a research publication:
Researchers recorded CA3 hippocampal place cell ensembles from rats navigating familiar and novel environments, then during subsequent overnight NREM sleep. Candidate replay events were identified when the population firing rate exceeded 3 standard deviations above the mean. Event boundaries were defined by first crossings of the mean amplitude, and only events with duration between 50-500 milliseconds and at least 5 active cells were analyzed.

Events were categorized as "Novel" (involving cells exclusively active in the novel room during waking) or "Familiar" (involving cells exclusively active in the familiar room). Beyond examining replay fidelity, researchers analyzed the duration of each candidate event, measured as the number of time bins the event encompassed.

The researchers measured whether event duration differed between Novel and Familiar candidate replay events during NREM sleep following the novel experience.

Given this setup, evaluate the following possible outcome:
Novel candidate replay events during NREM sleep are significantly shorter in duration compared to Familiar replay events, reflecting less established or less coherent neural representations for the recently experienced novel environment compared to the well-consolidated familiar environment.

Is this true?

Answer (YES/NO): NO